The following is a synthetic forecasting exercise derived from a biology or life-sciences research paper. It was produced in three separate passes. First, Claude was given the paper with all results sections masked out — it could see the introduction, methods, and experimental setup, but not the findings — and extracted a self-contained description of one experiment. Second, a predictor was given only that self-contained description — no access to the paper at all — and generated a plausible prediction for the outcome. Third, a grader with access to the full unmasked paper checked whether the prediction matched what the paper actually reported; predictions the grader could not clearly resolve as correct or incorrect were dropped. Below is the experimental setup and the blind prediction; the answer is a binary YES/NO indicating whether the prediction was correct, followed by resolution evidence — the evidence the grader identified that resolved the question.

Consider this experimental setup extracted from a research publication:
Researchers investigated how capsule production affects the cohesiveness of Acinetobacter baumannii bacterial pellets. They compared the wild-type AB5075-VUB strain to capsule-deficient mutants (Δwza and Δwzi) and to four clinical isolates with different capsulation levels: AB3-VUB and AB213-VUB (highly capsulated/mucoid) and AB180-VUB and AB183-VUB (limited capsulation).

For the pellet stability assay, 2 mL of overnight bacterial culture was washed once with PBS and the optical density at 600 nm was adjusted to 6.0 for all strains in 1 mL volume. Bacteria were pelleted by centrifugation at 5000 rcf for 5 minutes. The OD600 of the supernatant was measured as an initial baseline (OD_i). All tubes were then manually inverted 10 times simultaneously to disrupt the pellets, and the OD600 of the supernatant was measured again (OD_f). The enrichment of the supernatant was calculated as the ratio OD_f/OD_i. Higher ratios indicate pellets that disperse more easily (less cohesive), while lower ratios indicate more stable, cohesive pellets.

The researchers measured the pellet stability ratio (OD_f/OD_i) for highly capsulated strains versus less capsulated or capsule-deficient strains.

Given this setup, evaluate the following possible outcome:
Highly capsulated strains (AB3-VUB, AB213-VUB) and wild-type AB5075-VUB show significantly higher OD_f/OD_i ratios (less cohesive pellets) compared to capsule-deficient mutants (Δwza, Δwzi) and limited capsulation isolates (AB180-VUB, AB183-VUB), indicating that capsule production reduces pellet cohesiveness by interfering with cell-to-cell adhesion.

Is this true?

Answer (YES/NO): YES